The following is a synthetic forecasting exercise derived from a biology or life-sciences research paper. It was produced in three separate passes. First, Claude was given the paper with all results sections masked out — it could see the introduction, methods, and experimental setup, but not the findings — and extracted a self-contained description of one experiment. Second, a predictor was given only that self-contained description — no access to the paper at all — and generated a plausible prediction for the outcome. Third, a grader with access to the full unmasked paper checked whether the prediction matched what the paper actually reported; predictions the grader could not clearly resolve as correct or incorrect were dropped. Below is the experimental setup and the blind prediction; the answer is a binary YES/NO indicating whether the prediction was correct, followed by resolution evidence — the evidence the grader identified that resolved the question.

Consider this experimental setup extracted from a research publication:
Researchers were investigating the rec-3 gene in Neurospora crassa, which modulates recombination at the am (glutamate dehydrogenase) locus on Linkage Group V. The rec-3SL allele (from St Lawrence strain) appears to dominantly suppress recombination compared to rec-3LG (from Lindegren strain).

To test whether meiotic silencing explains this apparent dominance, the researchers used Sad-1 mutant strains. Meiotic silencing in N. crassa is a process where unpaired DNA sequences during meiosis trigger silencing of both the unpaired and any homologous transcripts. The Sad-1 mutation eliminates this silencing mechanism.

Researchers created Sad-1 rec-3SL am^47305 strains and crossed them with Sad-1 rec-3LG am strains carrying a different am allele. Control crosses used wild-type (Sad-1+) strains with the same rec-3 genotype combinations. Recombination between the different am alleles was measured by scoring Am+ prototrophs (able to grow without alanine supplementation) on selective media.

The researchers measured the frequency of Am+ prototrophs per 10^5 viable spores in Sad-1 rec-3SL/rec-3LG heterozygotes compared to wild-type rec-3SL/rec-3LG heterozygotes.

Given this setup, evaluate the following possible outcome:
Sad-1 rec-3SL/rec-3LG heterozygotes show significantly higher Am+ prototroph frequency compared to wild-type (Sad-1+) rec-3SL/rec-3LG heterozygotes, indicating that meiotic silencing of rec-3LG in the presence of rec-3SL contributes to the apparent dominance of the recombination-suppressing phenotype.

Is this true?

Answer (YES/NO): YES